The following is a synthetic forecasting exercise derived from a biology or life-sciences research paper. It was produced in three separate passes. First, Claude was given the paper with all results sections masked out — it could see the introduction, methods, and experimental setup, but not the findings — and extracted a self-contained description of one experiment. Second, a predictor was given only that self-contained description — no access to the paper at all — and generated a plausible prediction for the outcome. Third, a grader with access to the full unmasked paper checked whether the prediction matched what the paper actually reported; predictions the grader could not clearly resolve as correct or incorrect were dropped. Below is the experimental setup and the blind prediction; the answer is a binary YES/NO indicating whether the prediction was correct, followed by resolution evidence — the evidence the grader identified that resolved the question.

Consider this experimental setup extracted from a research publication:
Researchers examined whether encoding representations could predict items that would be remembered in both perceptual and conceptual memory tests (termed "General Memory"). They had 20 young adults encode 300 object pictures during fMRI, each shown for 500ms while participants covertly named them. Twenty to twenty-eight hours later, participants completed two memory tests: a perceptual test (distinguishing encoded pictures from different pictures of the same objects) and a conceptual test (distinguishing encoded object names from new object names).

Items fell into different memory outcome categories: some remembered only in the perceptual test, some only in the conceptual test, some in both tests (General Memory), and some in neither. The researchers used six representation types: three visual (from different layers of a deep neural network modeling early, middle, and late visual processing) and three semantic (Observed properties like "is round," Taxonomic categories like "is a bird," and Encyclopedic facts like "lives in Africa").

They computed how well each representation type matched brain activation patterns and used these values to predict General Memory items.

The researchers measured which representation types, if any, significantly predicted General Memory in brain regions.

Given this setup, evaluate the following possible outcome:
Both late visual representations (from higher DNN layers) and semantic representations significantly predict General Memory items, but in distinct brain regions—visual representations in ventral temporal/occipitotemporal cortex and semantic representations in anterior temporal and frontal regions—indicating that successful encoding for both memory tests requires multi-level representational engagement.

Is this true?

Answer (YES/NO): NO